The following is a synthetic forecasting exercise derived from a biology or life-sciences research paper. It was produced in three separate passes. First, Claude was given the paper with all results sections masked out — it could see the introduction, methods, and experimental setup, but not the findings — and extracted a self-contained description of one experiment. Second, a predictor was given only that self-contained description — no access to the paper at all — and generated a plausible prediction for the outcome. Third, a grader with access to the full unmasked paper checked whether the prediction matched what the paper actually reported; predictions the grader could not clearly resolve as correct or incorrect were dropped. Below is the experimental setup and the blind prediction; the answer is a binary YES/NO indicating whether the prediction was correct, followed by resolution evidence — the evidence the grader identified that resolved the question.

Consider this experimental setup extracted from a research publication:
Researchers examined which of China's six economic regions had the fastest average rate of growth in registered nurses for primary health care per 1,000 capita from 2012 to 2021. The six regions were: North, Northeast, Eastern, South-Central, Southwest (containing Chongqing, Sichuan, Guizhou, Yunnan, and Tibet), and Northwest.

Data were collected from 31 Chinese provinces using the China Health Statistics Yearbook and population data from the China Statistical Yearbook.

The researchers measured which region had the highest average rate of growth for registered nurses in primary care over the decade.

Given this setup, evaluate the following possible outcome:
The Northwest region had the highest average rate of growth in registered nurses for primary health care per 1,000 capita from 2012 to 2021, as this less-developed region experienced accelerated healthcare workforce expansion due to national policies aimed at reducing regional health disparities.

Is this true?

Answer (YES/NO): NO